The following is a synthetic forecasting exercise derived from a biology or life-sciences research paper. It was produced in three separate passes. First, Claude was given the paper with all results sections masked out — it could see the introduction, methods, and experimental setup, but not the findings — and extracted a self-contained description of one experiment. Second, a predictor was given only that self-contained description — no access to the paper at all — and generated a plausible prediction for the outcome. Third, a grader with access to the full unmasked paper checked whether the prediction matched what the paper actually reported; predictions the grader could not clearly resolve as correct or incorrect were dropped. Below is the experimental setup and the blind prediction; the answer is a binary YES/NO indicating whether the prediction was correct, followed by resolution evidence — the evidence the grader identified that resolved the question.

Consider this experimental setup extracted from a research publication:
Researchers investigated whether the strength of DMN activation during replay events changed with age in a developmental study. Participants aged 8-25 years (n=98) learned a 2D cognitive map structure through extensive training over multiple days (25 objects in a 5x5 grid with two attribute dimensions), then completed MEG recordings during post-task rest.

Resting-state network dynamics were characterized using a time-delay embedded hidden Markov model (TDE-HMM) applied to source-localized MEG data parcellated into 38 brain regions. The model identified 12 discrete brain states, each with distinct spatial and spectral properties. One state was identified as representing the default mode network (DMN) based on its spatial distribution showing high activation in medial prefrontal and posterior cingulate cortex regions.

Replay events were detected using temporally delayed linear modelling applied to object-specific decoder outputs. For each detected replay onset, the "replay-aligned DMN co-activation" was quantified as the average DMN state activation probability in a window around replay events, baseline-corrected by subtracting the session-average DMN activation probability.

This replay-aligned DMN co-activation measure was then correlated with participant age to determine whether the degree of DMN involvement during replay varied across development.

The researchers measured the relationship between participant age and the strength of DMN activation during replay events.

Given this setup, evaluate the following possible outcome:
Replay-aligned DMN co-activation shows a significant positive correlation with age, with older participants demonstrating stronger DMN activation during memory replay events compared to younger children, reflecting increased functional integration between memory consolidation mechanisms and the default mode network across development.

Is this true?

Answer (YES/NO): YES